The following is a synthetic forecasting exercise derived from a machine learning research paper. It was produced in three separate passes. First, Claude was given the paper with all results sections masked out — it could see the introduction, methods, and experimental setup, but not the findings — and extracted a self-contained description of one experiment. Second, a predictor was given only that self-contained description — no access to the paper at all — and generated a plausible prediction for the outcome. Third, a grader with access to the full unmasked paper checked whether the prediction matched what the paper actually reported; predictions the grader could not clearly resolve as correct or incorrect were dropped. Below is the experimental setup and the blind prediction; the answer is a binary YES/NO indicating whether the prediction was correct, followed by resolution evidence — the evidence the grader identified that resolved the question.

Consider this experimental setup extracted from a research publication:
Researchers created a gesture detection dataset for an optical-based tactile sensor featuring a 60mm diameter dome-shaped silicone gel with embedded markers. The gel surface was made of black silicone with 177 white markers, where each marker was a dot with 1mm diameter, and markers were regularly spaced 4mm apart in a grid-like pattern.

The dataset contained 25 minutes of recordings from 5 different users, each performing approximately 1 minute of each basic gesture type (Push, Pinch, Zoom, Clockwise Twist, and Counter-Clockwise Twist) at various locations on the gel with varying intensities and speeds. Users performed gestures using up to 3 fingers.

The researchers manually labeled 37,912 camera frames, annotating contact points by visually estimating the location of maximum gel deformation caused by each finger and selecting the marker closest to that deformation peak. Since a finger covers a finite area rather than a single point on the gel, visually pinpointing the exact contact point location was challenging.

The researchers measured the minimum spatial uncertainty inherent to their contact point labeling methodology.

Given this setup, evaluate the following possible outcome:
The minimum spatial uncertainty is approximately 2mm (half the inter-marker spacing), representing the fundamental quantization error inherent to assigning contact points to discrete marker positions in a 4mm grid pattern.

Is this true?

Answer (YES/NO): NO